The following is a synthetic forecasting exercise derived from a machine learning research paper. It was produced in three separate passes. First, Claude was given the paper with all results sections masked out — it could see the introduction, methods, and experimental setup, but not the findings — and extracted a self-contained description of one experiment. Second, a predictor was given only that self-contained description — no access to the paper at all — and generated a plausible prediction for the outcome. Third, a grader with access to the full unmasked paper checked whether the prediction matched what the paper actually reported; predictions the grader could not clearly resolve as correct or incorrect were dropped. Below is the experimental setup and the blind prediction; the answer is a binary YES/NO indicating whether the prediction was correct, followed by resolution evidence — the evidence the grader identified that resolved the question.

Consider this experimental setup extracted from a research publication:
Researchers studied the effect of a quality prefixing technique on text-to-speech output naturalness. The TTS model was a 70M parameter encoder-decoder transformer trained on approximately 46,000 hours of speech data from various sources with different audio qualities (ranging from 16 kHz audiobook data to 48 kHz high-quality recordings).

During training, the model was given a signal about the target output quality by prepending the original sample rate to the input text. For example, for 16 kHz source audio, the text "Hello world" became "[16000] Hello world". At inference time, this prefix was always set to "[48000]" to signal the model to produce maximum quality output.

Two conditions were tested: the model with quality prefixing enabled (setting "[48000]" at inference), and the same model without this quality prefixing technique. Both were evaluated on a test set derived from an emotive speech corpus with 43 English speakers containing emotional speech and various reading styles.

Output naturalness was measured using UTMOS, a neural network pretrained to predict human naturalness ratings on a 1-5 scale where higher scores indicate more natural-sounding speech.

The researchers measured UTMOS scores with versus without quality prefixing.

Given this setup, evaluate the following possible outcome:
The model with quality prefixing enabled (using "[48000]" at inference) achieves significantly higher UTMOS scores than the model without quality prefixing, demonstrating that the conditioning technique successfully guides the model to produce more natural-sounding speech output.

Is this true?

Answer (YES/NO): NO